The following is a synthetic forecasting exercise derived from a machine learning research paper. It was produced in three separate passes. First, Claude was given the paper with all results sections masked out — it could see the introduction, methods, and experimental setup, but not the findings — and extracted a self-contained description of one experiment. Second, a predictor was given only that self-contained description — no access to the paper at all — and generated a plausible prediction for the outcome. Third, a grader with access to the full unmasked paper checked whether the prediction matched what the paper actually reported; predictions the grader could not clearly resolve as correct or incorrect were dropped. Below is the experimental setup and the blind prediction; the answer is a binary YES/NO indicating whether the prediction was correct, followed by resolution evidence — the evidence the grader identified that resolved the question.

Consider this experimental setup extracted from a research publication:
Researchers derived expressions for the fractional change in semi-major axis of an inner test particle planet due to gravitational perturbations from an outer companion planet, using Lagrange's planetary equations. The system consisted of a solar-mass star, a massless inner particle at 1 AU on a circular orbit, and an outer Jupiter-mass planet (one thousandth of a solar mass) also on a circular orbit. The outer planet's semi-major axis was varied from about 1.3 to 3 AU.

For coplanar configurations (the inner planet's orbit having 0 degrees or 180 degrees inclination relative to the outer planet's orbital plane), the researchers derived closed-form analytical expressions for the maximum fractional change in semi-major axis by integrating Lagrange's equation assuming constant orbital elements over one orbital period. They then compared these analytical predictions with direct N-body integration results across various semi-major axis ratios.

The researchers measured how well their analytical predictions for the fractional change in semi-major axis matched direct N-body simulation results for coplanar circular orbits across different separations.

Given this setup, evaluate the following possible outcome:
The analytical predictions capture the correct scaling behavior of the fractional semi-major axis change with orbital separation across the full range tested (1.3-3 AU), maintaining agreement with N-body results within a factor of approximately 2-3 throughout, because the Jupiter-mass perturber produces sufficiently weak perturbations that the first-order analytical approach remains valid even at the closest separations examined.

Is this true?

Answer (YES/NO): NO